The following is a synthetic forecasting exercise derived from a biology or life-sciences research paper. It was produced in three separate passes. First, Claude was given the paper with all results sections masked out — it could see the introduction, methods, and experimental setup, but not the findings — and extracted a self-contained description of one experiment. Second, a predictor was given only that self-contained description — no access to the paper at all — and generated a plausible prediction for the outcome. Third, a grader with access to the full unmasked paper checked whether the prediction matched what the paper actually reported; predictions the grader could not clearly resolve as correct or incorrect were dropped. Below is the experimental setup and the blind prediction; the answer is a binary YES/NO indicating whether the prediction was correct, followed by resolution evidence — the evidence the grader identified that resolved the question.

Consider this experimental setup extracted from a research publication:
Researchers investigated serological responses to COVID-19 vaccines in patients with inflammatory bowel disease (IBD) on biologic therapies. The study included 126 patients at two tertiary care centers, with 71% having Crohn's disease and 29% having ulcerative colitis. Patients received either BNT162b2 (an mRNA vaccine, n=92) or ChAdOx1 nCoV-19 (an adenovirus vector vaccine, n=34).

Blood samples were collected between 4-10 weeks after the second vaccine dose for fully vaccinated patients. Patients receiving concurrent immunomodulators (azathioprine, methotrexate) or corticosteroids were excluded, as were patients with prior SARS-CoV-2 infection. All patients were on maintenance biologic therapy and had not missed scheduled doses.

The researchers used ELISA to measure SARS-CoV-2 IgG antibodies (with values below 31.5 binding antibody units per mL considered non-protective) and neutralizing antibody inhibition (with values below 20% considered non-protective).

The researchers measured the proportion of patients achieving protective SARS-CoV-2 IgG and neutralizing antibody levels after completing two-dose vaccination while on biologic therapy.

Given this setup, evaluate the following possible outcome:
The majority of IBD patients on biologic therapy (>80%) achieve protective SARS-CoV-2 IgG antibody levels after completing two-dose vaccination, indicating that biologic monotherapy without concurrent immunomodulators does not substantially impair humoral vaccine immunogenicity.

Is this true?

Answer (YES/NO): YES